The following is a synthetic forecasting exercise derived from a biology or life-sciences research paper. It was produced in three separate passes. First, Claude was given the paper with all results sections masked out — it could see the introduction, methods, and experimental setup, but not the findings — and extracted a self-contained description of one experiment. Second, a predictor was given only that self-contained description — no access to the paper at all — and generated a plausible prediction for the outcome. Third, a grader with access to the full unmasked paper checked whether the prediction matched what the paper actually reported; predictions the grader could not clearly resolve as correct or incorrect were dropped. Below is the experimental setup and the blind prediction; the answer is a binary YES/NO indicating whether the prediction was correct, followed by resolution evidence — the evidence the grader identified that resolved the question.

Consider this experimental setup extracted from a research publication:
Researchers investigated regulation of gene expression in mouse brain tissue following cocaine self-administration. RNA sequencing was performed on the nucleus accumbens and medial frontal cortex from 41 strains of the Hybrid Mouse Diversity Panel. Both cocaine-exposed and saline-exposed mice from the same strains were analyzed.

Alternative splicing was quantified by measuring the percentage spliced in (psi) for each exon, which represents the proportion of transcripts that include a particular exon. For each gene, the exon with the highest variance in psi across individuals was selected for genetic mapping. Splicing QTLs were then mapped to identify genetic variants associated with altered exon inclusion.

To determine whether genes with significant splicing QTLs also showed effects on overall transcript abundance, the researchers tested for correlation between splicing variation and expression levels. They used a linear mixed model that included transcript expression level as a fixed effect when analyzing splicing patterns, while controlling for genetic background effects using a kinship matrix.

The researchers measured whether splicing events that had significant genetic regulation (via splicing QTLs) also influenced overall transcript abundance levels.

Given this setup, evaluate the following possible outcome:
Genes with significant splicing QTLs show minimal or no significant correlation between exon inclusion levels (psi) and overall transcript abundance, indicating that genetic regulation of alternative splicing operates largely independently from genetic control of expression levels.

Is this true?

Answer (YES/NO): NO